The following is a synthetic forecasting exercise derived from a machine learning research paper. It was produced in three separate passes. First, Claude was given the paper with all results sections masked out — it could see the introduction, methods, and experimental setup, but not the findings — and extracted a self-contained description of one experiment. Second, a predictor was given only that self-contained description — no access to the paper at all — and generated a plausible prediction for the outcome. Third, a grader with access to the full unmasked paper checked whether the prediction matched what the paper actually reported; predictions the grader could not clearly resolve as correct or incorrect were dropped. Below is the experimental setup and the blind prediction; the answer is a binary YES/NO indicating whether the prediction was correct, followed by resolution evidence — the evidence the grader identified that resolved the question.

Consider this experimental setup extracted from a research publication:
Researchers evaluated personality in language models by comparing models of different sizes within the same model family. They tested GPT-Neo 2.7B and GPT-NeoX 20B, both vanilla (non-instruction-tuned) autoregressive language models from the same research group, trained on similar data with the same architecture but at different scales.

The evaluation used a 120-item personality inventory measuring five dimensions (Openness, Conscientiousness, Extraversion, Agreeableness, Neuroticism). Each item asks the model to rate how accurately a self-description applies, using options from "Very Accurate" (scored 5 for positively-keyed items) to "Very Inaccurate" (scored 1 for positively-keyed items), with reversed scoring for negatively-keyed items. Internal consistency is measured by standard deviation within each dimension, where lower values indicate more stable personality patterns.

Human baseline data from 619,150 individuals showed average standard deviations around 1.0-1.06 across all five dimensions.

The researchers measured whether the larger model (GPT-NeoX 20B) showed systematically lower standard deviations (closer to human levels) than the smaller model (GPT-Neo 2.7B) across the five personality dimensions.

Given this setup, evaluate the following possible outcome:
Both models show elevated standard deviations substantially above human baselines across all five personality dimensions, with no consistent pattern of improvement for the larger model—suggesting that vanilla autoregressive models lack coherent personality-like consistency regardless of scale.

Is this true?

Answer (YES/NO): NO